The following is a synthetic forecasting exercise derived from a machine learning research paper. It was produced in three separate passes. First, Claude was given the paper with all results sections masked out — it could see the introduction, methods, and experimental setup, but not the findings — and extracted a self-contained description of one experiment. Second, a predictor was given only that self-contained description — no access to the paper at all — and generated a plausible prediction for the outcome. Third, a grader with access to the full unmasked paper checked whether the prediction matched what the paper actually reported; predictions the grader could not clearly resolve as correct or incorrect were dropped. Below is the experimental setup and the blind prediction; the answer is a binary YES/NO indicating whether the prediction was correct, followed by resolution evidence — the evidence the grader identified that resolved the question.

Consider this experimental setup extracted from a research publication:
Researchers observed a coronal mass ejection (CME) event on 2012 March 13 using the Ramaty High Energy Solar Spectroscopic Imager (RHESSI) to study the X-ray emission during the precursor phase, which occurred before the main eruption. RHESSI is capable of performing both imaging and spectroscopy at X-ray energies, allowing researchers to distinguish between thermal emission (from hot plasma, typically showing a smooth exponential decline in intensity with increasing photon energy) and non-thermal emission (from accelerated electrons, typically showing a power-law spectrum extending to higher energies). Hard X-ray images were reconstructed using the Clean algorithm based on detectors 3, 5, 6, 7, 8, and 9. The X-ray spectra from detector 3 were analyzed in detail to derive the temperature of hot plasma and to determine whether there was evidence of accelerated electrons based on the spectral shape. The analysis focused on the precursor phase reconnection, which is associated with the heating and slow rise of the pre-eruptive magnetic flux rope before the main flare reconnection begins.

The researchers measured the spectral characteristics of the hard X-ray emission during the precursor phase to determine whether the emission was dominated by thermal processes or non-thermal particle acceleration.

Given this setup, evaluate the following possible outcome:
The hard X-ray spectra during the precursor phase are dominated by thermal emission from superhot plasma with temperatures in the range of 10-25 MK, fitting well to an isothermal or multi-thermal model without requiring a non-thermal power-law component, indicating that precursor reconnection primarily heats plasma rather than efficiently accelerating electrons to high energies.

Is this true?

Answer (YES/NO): NO